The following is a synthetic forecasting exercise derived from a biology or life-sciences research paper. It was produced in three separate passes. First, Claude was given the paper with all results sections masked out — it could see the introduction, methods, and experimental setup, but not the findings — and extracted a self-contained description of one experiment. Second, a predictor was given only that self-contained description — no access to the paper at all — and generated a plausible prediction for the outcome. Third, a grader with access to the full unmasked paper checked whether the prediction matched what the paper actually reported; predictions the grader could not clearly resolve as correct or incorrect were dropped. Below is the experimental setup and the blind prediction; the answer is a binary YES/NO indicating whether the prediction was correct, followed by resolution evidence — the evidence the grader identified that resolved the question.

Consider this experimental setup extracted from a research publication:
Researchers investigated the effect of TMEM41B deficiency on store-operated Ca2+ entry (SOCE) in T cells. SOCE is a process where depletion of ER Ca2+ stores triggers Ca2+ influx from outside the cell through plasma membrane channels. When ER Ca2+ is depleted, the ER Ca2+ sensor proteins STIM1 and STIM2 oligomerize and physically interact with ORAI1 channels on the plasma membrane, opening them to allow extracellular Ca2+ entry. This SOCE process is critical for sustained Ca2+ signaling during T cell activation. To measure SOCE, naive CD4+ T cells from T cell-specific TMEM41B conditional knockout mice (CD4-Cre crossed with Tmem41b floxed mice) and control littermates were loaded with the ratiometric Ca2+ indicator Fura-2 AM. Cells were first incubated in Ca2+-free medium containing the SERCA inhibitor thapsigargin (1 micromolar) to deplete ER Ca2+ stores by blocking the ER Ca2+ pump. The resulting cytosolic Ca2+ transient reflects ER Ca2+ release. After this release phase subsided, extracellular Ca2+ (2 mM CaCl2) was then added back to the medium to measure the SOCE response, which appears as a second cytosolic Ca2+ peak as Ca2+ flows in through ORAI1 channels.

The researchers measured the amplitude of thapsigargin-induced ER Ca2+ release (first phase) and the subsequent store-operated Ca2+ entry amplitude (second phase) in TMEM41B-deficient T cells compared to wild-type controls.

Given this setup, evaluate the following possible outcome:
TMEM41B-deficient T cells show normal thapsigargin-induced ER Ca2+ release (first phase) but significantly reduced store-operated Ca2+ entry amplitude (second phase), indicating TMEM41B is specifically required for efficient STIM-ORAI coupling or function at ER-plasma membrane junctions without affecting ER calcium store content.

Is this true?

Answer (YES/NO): NO